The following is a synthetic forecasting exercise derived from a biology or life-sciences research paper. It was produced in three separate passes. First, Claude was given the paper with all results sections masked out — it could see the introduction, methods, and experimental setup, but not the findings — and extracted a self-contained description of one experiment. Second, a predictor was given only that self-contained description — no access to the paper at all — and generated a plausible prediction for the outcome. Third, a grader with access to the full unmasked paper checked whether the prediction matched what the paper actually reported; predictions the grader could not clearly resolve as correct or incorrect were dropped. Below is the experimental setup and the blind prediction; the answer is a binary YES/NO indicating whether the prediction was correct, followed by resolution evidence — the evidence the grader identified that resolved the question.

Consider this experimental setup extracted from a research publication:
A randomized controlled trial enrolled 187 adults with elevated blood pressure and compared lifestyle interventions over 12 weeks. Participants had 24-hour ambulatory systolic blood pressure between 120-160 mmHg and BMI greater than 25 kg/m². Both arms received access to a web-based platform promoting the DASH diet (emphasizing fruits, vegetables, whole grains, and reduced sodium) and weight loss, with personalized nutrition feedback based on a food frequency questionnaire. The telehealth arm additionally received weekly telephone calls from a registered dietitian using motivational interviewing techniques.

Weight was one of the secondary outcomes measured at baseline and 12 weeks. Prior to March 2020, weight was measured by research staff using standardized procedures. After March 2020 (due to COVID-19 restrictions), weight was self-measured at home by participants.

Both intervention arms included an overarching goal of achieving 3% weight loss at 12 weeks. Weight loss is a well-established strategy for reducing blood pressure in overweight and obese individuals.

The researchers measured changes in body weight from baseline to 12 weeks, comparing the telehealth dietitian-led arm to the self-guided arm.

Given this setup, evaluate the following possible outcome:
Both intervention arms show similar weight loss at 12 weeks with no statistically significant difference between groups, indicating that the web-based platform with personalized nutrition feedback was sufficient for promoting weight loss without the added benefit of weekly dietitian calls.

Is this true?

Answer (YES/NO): YES